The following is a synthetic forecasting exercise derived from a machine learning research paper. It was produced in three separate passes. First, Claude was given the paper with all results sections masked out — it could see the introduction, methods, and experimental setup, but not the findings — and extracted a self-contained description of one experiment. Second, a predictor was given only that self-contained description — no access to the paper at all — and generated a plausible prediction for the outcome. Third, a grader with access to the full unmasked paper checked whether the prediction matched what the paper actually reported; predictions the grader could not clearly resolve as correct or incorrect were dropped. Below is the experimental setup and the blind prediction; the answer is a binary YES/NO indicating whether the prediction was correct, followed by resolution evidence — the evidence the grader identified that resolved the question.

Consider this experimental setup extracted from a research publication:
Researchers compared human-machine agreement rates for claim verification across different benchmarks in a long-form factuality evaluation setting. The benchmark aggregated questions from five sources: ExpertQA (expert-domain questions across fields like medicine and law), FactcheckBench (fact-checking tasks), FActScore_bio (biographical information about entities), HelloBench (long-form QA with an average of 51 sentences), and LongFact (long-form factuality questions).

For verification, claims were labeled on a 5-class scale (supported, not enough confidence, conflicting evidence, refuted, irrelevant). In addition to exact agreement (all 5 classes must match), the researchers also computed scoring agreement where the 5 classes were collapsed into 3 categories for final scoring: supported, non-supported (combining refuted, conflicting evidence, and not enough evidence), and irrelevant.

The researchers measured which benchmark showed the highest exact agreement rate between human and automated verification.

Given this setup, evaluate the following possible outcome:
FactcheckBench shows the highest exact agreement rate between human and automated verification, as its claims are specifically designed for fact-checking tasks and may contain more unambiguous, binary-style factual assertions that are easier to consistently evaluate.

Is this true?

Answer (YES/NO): NO